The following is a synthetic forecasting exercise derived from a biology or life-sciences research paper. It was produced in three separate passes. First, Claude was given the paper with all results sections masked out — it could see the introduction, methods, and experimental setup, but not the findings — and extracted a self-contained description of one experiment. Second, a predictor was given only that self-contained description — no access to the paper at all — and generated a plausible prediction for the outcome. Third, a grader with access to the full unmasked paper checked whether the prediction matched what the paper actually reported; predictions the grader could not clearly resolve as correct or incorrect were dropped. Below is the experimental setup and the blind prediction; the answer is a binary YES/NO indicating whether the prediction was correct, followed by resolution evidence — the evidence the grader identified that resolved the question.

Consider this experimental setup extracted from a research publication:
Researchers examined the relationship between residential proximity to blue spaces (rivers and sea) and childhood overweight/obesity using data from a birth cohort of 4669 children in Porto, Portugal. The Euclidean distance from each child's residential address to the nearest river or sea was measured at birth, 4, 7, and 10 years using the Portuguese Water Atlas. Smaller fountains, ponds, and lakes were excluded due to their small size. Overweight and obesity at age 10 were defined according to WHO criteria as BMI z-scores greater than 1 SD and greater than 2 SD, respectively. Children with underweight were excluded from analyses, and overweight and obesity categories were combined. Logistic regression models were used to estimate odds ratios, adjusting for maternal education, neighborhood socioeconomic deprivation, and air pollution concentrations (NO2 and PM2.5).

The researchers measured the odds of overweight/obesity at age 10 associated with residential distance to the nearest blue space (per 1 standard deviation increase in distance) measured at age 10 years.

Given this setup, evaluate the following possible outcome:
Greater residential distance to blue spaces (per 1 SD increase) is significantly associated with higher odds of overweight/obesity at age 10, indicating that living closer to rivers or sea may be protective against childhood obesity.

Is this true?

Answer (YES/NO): NO